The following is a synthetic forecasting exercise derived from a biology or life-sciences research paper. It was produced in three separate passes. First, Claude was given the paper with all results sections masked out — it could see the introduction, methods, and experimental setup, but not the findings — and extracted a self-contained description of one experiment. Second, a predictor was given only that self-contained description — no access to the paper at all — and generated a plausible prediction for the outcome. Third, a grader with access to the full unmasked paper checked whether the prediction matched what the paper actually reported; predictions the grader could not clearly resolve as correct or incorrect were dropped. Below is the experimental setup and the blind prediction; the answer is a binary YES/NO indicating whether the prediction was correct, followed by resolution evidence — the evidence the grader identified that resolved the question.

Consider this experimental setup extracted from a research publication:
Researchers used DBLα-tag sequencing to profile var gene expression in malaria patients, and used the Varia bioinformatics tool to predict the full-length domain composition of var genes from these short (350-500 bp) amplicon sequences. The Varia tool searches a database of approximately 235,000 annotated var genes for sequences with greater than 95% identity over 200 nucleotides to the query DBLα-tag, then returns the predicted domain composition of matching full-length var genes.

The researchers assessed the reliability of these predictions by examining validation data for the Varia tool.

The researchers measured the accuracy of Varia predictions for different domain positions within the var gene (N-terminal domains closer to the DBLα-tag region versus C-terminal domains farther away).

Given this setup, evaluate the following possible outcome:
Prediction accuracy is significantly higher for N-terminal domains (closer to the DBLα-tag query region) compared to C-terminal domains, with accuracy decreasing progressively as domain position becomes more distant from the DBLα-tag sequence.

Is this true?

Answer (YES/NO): NO